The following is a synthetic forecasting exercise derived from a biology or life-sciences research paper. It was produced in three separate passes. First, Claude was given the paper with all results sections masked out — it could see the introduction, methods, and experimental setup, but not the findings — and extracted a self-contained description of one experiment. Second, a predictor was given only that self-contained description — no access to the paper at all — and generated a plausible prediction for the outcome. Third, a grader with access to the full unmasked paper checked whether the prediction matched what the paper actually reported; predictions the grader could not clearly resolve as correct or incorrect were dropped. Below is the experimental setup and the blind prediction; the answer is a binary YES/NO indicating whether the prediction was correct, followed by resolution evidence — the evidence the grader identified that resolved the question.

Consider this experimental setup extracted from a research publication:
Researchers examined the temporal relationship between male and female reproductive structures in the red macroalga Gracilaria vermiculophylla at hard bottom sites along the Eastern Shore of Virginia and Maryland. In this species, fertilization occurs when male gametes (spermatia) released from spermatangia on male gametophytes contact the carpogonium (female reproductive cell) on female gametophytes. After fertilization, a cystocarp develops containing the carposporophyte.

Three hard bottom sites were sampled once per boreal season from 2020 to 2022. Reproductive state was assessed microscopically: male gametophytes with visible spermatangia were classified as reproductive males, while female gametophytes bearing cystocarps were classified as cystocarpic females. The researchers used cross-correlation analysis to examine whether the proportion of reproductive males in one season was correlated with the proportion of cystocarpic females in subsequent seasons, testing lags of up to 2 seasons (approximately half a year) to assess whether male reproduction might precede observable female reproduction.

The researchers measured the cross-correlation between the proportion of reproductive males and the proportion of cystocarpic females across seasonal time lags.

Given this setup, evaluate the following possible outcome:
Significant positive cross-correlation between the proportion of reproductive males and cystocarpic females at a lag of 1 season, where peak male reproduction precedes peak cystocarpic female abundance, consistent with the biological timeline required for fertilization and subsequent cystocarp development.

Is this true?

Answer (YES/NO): YES